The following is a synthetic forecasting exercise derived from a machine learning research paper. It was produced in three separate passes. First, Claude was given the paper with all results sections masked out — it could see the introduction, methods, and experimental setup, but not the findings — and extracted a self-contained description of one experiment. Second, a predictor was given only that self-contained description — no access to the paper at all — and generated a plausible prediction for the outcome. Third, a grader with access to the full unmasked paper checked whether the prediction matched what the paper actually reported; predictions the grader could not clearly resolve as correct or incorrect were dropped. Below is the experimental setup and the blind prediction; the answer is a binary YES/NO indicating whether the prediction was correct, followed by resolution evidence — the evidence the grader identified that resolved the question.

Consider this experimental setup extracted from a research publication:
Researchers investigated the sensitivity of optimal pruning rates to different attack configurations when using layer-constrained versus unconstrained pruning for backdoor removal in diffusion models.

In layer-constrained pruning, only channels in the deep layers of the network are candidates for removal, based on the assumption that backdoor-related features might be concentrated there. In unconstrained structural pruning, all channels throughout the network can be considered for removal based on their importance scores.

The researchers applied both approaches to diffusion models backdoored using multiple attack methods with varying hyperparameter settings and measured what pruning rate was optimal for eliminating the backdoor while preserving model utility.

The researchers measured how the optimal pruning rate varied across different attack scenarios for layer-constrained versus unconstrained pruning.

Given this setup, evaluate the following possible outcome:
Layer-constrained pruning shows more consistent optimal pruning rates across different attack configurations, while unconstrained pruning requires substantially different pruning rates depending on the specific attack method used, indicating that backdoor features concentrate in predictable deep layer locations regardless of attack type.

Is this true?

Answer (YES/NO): NO